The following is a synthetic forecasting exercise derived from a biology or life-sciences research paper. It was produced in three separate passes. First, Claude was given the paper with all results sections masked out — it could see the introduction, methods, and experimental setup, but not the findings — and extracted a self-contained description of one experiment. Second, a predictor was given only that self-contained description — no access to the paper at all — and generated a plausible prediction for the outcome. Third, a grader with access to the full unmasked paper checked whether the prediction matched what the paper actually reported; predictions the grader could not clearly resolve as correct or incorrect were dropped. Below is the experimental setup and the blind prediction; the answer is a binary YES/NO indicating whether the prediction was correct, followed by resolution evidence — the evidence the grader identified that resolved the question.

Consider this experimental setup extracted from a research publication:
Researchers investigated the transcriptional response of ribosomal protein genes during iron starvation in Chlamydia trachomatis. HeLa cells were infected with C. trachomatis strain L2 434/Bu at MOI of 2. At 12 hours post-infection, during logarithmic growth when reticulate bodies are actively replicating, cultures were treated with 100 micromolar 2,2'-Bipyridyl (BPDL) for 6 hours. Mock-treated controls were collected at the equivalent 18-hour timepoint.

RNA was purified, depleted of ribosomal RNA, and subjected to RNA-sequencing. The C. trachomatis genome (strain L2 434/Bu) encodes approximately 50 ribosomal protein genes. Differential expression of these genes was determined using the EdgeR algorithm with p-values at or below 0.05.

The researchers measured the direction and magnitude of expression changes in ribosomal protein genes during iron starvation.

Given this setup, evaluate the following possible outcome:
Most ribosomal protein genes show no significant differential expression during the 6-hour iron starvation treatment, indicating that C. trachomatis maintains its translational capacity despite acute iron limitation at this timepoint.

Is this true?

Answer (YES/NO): YES